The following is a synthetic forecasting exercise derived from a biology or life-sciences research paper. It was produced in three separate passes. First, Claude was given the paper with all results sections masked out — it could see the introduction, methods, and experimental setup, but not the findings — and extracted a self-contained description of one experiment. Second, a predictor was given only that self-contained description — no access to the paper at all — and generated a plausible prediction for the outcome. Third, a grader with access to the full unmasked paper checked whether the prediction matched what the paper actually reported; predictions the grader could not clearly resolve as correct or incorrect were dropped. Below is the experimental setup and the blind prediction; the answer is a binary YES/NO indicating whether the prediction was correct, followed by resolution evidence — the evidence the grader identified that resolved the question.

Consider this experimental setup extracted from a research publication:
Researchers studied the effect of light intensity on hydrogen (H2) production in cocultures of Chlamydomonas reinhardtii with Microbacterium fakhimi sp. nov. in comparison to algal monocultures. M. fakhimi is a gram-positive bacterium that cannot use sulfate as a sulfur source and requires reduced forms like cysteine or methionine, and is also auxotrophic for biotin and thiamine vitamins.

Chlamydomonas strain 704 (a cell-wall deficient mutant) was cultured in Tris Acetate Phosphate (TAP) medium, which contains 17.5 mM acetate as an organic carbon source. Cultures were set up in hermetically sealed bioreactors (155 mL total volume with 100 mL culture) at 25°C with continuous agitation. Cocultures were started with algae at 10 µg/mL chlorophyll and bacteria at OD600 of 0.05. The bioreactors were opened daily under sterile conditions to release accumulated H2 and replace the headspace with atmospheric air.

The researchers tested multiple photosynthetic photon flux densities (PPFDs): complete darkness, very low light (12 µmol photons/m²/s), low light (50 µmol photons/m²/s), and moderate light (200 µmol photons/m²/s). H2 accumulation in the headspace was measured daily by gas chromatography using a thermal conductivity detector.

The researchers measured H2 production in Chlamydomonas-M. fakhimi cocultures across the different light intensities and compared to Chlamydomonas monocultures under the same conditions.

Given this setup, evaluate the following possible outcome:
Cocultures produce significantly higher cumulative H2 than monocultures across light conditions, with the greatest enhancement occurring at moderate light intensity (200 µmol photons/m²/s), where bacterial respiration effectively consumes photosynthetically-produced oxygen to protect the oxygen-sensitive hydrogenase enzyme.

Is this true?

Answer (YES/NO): NO